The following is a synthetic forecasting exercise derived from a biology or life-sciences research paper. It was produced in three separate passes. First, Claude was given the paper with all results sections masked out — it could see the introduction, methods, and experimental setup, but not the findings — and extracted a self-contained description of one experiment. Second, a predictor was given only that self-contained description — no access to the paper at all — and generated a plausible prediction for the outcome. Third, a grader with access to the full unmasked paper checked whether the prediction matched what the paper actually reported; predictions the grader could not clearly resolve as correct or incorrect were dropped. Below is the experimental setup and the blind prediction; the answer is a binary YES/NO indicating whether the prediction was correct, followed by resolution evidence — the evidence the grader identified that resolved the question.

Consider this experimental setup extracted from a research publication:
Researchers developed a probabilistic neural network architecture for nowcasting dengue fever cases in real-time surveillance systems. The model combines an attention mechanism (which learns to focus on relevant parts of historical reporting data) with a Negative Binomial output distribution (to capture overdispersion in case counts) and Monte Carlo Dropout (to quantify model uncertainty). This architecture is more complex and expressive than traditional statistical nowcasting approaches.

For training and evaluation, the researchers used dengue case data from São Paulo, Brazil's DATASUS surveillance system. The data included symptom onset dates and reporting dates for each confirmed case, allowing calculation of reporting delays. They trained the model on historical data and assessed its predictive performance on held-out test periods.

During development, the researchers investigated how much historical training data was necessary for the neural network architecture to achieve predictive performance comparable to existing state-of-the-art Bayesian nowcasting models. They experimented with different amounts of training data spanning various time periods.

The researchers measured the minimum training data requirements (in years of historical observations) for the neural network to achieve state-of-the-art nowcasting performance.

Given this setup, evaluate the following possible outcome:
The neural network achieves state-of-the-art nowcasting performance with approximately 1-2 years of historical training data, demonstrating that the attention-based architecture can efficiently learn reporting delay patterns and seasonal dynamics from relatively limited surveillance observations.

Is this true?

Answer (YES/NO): NO